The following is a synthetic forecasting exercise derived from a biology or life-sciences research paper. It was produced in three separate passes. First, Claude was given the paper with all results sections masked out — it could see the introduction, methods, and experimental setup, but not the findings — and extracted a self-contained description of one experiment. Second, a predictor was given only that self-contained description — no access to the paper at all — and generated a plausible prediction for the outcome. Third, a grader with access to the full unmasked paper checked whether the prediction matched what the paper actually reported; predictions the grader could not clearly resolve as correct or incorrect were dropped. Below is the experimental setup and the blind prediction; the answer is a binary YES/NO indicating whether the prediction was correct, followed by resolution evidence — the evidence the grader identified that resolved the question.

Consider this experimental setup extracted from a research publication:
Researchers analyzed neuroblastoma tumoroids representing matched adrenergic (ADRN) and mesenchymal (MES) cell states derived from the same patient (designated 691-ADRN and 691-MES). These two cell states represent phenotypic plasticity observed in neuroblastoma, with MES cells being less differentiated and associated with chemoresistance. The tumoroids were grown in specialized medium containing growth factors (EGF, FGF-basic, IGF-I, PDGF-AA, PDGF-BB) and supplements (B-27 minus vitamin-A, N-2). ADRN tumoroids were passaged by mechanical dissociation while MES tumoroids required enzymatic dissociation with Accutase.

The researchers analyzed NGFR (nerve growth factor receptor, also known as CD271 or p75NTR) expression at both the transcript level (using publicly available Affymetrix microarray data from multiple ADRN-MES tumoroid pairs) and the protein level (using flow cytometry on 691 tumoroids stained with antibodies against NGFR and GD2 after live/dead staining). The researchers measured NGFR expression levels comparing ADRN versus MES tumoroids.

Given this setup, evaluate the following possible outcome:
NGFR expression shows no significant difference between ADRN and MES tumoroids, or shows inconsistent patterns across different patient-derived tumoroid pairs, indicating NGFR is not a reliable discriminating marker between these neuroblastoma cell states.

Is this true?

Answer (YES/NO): NO